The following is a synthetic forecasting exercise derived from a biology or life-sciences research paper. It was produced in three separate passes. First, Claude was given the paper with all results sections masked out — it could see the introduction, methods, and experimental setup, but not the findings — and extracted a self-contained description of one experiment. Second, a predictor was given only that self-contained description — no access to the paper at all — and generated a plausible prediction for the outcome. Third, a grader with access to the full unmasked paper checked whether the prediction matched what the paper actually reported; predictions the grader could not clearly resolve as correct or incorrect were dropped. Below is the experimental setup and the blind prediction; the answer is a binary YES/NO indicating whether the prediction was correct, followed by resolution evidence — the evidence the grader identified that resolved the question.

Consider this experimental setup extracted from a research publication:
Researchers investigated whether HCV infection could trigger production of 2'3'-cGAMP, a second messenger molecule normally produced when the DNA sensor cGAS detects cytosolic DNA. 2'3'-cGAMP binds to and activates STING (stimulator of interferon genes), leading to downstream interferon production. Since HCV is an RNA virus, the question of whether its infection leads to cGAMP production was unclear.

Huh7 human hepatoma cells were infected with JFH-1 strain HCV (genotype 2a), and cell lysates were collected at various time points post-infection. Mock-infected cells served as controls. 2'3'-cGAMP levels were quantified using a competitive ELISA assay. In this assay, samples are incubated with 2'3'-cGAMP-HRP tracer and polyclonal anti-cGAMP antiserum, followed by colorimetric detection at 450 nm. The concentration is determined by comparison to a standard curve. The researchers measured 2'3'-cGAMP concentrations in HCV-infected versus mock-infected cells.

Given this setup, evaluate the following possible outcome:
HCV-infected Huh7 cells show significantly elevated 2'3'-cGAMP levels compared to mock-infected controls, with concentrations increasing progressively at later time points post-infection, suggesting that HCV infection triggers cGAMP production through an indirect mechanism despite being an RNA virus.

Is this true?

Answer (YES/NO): NO